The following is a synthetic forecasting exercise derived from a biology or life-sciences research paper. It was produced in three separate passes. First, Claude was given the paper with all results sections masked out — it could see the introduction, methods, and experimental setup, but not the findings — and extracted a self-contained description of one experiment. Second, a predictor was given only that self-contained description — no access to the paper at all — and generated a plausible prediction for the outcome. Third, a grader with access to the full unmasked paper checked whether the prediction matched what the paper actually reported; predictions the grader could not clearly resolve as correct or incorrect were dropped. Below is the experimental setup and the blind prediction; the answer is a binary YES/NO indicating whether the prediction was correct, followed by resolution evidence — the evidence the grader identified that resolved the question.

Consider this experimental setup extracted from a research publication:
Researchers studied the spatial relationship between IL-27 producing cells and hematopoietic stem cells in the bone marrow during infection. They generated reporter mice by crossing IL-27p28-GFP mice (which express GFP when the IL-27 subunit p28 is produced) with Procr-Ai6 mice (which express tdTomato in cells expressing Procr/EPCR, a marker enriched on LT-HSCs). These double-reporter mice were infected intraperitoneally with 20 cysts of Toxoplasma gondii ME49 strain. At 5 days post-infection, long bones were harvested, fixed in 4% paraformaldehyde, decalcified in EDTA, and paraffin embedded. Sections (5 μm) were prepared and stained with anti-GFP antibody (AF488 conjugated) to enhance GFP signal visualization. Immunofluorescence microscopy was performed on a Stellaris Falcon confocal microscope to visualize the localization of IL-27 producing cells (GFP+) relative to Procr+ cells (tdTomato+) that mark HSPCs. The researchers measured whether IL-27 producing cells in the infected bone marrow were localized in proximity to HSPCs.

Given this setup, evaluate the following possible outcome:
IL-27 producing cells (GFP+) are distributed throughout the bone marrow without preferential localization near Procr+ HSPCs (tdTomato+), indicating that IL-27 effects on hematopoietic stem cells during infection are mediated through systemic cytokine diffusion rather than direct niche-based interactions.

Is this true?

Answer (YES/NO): NO